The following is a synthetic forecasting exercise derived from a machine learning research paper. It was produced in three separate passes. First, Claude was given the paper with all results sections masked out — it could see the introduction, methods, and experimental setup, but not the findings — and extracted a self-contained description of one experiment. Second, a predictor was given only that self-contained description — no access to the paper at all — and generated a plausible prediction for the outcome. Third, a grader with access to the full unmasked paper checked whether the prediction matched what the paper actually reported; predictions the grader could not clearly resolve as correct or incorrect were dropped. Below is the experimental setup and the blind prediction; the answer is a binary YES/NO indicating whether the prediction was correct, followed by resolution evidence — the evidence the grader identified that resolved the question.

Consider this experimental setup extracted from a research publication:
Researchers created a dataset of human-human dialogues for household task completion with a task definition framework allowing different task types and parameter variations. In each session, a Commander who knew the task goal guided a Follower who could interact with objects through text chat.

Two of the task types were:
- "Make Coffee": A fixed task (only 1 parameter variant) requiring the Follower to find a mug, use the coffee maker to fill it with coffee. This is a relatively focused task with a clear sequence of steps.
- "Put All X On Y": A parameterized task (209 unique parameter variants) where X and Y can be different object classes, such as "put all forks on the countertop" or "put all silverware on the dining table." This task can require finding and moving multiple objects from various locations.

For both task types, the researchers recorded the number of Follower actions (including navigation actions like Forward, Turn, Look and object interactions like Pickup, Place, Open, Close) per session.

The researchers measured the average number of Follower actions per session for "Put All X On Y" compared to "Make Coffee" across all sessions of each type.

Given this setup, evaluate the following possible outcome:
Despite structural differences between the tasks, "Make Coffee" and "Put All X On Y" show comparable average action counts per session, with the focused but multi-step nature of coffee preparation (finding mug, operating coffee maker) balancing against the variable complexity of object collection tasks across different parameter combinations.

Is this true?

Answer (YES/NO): NO